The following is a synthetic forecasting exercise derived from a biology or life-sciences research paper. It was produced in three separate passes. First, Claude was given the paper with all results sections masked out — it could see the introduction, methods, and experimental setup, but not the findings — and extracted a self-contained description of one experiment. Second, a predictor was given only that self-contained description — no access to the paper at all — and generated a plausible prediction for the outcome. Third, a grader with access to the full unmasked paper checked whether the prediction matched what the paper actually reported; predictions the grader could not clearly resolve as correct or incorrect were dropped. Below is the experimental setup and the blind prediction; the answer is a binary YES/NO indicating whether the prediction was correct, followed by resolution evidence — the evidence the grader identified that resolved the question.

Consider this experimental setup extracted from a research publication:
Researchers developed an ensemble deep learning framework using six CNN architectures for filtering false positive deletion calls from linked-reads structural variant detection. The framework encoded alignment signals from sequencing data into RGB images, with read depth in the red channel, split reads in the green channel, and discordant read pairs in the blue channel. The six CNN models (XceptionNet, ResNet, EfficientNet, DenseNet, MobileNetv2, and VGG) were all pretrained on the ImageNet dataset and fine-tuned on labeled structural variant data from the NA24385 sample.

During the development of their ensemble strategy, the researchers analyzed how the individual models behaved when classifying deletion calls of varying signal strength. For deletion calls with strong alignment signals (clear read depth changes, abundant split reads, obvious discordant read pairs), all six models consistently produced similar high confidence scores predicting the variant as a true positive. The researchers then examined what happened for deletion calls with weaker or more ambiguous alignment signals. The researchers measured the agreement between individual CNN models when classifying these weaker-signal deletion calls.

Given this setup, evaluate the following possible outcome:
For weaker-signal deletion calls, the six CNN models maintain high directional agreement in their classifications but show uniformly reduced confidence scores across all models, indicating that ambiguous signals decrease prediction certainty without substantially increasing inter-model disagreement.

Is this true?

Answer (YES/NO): NO